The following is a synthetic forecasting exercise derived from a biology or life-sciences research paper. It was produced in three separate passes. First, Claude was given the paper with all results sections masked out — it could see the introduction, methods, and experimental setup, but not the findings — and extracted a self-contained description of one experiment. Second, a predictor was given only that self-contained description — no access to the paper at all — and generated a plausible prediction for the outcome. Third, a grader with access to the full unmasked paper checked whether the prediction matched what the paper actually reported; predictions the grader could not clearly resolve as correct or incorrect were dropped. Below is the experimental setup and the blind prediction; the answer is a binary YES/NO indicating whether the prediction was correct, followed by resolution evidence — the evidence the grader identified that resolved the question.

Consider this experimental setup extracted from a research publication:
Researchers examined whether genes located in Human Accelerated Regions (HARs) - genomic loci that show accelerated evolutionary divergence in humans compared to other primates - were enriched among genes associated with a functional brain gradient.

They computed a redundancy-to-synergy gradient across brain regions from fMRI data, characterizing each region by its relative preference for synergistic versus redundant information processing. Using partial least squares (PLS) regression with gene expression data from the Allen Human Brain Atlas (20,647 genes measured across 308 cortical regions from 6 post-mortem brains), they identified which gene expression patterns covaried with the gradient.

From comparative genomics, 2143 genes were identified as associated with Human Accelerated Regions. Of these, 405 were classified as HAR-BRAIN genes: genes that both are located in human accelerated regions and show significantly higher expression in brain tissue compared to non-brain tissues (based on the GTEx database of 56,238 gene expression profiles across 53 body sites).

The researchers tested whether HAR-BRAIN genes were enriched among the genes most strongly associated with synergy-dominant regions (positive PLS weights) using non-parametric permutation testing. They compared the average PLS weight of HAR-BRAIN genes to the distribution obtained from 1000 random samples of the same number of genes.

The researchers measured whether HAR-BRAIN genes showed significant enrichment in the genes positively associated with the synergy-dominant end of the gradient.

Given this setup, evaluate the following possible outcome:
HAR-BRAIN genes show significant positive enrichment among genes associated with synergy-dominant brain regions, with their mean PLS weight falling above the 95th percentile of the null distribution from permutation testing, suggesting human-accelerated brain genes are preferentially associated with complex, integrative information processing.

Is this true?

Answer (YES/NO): YES